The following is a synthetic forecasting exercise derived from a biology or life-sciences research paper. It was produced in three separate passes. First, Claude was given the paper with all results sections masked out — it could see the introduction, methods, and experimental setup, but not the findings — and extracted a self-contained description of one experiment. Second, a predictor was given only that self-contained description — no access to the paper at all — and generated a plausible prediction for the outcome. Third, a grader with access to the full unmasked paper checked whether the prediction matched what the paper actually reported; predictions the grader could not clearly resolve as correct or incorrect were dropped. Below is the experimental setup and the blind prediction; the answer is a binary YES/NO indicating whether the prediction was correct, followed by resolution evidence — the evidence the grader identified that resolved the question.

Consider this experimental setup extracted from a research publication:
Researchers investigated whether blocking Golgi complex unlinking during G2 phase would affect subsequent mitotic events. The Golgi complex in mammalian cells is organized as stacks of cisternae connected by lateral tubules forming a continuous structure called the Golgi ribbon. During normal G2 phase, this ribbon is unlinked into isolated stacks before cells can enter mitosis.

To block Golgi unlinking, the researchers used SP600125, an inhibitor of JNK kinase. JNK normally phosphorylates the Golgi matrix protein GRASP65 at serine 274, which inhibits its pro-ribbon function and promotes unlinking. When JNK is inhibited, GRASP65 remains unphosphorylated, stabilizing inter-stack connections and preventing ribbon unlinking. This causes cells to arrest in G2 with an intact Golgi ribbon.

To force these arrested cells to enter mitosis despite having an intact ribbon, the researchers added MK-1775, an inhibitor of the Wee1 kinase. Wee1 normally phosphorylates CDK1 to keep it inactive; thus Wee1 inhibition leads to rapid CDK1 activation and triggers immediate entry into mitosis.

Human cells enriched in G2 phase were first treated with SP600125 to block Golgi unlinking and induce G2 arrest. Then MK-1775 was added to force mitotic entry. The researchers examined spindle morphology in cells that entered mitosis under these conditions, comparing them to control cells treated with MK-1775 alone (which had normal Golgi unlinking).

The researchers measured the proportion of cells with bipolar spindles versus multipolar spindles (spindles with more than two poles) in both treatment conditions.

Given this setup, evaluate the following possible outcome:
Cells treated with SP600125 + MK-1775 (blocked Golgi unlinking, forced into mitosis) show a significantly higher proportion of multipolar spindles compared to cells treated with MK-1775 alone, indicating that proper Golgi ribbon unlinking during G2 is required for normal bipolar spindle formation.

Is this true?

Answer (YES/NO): YES